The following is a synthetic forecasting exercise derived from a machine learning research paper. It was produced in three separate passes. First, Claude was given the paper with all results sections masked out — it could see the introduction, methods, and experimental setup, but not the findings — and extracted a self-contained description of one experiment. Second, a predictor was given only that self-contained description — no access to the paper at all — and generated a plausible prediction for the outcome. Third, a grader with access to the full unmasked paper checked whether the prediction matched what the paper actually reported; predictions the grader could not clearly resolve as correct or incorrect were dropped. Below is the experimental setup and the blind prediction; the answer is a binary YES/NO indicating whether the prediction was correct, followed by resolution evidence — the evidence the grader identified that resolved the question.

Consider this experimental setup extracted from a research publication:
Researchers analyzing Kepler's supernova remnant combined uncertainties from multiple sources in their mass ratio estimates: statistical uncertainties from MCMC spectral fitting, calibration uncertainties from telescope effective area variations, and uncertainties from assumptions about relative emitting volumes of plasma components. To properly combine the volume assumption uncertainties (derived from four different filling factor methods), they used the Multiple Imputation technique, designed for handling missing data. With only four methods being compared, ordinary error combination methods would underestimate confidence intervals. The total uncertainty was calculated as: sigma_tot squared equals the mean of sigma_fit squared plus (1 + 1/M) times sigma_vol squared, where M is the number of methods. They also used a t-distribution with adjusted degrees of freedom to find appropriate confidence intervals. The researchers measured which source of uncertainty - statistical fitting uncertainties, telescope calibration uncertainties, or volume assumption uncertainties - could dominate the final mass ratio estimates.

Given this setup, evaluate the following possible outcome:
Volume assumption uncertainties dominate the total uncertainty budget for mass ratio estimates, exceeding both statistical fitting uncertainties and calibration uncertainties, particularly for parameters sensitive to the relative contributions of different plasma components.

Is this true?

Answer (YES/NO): NO